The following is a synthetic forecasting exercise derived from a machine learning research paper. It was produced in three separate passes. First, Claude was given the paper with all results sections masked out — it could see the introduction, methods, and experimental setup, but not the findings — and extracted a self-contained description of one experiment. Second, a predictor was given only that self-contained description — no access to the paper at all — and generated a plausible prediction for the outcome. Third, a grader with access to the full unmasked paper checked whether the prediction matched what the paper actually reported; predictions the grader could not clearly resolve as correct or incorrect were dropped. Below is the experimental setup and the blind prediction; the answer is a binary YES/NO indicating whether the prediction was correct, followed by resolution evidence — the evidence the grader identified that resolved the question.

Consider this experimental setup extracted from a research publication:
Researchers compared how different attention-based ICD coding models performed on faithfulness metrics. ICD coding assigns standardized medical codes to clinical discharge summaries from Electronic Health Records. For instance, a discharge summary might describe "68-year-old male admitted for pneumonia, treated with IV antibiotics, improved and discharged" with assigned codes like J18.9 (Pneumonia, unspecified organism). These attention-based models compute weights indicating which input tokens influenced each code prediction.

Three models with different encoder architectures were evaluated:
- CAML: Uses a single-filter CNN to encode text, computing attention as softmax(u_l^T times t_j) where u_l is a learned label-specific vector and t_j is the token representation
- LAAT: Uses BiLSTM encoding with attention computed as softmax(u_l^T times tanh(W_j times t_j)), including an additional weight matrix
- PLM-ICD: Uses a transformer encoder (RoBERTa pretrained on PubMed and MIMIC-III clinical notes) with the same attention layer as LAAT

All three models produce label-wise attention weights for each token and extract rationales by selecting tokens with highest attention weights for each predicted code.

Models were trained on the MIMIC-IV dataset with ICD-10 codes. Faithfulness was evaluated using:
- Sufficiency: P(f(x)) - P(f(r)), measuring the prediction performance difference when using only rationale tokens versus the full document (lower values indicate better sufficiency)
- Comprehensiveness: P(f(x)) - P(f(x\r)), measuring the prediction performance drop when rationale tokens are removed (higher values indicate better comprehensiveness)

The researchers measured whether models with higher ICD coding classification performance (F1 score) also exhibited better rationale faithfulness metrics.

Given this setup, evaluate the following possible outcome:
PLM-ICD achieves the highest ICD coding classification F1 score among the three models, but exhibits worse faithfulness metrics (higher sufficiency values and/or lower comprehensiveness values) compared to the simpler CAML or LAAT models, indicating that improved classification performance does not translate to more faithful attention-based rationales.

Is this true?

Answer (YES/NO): NO